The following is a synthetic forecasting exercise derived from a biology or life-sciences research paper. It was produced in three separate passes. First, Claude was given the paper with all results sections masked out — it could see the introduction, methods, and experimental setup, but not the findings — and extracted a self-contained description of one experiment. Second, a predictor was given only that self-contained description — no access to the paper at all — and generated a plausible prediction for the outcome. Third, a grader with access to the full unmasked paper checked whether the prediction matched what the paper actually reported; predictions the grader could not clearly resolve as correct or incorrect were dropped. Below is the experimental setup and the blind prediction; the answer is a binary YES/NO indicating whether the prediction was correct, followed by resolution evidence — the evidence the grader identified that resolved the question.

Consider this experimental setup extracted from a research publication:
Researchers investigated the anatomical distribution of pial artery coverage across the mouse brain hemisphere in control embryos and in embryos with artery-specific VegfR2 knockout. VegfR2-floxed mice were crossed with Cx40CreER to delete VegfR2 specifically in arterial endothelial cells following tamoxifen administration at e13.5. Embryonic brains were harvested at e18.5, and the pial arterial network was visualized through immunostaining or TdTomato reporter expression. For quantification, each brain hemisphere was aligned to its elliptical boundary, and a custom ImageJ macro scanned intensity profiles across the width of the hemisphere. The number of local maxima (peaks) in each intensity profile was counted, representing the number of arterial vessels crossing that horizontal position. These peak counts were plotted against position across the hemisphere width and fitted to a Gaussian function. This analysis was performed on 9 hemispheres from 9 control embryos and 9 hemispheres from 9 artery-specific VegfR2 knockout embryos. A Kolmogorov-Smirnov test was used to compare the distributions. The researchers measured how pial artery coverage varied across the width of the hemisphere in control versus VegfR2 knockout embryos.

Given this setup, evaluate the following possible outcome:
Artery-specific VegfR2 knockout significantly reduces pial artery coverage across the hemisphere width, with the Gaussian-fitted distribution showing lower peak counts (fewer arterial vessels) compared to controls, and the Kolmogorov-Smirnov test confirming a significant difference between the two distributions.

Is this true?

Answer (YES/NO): YES